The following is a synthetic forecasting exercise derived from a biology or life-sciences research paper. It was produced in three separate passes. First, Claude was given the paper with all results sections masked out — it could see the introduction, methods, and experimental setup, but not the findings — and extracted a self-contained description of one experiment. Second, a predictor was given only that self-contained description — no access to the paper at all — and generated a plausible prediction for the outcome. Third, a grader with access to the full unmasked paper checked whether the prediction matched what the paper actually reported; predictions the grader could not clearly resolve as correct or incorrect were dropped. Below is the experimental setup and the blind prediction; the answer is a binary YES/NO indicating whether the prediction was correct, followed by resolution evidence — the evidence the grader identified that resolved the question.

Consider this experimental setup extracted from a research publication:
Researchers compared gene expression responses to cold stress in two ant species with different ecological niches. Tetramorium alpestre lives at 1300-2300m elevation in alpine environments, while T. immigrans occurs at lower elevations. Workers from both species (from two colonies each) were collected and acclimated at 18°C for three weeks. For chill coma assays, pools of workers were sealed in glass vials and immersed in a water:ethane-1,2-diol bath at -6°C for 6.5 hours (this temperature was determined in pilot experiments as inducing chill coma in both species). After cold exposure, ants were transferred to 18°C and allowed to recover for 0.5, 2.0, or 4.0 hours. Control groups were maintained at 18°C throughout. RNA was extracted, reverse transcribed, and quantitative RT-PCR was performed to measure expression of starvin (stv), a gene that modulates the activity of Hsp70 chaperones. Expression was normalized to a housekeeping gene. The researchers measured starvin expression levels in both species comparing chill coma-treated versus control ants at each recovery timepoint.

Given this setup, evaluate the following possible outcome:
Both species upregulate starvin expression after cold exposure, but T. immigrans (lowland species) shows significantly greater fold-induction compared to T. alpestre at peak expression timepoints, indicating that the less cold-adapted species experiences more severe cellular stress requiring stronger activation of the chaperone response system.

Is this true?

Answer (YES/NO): NO